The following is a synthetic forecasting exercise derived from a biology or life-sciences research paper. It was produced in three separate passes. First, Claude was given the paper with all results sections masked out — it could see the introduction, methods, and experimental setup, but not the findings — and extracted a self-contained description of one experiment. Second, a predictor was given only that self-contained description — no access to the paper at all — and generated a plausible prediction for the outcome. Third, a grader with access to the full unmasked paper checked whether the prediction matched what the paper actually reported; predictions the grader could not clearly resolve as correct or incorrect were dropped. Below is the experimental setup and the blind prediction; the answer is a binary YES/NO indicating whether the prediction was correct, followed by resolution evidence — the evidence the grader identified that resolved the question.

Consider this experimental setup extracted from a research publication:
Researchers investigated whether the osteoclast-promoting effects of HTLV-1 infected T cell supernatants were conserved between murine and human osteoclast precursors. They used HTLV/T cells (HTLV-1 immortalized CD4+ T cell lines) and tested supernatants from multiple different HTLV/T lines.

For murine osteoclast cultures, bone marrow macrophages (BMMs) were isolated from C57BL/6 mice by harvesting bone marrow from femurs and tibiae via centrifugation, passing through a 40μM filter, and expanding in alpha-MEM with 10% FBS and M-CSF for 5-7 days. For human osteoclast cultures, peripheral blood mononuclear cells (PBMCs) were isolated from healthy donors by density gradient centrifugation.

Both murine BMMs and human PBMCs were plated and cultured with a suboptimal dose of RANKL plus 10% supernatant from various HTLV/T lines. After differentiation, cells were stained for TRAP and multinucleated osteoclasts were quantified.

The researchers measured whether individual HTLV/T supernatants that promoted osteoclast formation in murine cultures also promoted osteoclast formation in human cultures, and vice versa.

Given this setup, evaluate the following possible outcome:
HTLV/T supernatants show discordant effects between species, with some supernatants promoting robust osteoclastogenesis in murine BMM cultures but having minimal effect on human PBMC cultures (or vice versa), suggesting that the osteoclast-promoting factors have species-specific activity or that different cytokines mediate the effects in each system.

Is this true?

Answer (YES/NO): NO